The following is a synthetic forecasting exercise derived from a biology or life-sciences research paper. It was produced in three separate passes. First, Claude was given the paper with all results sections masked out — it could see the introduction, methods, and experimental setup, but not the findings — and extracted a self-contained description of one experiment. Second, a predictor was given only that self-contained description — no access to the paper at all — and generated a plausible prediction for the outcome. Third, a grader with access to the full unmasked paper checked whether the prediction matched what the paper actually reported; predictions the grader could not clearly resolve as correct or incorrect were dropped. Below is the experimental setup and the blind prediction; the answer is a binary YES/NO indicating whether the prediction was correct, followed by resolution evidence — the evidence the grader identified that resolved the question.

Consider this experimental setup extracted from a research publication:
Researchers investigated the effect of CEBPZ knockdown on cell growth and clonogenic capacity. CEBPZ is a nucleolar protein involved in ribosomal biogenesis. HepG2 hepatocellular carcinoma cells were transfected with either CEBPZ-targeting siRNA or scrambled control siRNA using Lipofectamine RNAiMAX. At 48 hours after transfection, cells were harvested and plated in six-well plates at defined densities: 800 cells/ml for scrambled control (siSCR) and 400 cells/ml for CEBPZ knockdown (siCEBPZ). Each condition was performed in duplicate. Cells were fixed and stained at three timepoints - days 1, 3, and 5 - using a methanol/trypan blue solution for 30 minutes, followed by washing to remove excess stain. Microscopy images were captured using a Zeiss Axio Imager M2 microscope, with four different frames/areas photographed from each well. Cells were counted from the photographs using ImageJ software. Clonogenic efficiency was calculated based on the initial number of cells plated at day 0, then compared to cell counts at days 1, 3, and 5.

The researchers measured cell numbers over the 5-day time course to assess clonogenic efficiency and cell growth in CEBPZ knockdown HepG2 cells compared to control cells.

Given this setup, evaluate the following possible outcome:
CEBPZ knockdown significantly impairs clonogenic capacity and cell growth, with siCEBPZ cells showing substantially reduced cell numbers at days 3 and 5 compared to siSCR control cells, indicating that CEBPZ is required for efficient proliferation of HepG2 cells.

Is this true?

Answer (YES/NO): YES